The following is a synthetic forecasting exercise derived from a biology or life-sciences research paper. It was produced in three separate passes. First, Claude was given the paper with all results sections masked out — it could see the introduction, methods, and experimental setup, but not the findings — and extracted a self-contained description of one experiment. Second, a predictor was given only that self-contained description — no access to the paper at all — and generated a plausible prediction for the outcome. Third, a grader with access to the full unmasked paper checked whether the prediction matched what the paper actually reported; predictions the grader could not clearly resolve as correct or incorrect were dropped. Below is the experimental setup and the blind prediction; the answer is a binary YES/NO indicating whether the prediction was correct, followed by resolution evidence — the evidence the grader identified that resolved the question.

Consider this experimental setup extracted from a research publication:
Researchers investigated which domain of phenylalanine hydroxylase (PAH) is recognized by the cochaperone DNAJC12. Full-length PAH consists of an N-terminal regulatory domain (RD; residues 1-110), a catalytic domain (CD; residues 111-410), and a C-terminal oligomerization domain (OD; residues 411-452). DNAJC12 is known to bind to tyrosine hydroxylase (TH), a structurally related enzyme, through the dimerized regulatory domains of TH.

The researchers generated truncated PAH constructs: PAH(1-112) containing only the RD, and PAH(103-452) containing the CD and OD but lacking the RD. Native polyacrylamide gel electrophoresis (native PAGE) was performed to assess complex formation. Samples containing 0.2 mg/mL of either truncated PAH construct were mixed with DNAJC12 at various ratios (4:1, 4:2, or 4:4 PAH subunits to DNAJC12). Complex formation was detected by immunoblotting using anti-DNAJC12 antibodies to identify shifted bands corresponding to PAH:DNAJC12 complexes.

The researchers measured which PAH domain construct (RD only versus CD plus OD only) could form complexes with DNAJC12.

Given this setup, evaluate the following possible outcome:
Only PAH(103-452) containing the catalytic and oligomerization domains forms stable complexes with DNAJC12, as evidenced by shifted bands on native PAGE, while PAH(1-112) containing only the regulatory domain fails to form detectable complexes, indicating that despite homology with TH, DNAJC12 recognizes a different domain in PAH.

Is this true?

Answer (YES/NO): NO